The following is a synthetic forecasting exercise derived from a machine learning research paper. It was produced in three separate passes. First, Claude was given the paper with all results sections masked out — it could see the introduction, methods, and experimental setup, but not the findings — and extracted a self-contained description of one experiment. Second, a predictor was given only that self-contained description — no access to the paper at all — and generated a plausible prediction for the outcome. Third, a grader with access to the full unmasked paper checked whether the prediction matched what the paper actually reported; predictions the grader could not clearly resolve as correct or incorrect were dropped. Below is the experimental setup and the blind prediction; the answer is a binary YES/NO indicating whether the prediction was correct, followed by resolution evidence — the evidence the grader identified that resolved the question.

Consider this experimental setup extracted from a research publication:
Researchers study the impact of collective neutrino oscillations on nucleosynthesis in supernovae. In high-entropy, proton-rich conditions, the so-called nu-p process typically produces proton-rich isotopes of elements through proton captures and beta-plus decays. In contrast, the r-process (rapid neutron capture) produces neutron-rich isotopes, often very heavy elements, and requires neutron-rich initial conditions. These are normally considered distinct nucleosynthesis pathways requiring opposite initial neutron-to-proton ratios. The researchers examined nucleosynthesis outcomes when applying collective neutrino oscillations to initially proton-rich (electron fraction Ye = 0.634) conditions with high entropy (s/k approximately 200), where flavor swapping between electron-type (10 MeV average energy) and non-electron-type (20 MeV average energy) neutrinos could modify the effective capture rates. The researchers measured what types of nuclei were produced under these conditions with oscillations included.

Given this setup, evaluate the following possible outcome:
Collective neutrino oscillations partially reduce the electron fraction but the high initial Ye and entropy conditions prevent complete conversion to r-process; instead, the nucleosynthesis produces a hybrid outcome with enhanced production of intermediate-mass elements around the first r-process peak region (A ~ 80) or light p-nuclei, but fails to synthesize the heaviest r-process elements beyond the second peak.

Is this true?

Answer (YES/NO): NO